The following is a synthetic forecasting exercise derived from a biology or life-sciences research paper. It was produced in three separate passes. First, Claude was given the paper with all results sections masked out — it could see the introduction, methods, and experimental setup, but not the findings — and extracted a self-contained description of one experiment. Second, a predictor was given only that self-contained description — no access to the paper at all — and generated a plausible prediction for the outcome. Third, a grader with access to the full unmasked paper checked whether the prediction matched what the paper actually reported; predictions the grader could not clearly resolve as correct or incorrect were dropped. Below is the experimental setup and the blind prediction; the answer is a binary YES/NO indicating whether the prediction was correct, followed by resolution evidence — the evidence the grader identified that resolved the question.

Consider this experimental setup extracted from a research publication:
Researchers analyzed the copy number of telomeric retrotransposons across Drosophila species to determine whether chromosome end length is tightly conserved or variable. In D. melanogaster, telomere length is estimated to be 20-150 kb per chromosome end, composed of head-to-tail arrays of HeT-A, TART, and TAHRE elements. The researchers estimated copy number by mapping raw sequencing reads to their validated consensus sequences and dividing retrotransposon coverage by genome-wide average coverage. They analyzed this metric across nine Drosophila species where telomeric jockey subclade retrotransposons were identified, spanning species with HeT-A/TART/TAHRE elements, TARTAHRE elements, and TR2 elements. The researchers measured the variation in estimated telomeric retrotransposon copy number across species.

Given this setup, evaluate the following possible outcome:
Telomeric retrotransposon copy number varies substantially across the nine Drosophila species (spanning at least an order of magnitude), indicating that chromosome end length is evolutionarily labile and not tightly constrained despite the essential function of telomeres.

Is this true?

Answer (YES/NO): YES